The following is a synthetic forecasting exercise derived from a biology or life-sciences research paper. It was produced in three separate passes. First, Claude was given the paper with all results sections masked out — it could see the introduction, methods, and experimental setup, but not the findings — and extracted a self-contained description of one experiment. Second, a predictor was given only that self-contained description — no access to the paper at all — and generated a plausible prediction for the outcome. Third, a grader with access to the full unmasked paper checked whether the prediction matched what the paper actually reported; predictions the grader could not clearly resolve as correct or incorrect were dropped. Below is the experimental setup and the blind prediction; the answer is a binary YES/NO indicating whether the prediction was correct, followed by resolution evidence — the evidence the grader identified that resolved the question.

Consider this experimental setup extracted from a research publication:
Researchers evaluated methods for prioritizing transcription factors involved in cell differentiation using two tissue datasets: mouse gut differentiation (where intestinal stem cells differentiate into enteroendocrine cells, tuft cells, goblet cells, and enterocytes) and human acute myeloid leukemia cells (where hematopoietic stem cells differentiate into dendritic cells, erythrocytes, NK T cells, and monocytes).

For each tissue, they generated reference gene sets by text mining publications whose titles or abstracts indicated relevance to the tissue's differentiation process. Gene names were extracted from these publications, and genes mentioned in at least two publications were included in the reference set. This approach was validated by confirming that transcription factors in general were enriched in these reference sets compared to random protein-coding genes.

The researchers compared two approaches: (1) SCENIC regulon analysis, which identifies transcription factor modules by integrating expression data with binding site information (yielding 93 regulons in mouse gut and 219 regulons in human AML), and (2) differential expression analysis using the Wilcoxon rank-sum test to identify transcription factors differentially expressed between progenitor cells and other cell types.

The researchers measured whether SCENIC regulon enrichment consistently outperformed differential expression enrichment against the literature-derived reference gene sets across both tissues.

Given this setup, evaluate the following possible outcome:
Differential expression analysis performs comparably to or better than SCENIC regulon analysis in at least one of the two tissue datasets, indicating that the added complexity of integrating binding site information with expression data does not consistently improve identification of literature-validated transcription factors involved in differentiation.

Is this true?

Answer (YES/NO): YES